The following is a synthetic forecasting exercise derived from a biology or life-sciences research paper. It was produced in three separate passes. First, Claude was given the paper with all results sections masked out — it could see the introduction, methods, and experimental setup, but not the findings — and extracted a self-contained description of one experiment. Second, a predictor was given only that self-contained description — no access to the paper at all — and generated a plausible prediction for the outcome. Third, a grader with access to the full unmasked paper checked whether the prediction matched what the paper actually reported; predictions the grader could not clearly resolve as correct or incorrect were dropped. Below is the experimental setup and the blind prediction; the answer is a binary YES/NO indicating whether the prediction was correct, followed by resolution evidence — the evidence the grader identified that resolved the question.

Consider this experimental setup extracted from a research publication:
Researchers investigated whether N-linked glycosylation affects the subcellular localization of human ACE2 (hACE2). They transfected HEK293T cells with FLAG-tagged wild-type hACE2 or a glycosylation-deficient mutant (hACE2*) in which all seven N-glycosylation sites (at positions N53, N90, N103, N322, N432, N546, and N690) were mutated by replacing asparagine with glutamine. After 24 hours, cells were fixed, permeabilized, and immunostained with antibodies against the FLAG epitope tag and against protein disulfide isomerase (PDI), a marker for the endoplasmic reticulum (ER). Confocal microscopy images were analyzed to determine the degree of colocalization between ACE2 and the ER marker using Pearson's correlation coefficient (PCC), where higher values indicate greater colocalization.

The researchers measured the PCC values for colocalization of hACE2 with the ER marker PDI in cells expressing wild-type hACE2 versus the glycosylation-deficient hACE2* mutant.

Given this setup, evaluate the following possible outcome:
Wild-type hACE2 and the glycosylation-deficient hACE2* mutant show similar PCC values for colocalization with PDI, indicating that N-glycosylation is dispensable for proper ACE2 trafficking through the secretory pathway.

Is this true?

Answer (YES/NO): NO